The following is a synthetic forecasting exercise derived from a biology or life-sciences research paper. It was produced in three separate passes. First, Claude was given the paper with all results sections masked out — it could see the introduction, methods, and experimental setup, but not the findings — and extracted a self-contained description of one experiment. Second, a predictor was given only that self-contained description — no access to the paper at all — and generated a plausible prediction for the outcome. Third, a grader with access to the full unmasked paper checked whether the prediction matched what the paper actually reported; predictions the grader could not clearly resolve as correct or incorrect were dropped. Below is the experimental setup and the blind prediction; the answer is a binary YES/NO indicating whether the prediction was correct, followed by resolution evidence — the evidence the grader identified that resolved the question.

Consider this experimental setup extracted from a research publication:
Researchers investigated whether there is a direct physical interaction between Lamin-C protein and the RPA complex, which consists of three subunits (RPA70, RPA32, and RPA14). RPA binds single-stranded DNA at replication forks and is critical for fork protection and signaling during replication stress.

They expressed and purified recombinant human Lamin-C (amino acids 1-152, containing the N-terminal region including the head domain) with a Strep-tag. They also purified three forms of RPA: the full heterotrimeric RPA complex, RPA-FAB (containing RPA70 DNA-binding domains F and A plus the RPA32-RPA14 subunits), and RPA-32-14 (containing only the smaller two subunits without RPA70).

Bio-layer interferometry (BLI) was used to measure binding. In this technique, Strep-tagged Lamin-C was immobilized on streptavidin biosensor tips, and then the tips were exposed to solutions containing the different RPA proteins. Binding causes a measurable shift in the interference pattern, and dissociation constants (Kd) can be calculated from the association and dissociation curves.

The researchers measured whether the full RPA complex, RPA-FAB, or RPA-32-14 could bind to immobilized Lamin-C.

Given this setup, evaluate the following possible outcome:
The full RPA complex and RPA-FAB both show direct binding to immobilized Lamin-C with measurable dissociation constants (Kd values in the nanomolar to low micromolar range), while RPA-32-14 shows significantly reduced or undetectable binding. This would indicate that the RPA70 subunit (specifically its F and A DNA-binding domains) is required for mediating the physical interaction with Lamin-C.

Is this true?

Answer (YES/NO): NO